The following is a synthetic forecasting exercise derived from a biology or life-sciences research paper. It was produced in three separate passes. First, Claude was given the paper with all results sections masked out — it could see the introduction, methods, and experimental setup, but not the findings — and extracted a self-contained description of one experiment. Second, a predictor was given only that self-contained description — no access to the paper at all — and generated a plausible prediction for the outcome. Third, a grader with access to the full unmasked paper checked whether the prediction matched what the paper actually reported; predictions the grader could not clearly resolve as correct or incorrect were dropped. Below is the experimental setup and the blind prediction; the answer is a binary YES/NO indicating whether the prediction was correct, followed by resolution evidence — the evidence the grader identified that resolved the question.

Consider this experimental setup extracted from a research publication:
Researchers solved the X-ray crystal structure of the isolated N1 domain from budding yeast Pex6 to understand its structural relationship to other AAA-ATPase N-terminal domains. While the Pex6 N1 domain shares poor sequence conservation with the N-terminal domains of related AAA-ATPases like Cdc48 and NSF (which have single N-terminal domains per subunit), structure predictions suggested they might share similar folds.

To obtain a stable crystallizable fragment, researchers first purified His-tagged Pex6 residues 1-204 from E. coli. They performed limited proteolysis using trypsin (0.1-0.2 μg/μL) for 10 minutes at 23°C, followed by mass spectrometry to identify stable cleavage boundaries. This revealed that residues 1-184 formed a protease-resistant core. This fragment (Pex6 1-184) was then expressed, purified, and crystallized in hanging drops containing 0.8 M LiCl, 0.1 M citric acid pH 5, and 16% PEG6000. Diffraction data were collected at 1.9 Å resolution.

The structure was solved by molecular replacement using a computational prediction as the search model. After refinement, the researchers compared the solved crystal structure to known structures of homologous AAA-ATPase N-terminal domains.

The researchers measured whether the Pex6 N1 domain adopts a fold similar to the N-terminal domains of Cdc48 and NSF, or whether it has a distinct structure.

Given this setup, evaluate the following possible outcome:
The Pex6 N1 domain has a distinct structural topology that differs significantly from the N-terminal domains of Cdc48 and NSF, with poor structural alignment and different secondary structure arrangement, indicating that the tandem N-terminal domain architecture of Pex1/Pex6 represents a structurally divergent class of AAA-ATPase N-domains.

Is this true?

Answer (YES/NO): NO